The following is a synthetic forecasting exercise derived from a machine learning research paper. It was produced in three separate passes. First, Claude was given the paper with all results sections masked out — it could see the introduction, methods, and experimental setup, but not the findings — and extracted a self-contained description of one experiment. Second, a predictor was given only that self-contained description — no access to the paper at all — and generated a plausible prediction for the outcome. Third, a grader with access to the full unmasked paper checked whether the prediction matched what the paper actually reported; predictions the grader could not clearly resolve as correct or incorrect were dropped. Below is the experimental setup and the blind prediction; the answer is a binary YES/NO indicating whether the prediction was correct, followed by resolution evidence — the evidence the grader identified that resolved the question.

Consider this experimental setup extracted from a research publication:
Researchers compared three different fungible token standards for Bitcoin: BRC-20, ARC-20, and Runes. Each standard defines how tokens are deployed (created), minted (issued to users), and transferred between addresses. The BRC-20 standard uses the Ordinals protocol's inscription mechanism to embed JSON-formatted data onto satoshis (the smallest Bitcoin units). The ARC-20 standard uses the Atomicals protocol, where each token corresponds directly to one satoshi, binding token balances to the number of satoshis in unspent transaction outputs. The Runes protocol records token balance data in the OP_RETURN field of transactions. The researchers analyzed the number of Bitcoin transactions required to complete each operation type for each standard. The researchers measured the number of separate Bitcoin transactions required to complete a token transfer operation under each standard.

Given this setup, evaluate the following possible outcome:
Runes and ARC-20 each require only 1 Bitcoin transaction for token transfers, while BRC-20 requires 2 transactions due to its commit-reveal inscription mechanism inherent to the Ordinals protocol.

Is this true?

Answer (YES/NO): NO